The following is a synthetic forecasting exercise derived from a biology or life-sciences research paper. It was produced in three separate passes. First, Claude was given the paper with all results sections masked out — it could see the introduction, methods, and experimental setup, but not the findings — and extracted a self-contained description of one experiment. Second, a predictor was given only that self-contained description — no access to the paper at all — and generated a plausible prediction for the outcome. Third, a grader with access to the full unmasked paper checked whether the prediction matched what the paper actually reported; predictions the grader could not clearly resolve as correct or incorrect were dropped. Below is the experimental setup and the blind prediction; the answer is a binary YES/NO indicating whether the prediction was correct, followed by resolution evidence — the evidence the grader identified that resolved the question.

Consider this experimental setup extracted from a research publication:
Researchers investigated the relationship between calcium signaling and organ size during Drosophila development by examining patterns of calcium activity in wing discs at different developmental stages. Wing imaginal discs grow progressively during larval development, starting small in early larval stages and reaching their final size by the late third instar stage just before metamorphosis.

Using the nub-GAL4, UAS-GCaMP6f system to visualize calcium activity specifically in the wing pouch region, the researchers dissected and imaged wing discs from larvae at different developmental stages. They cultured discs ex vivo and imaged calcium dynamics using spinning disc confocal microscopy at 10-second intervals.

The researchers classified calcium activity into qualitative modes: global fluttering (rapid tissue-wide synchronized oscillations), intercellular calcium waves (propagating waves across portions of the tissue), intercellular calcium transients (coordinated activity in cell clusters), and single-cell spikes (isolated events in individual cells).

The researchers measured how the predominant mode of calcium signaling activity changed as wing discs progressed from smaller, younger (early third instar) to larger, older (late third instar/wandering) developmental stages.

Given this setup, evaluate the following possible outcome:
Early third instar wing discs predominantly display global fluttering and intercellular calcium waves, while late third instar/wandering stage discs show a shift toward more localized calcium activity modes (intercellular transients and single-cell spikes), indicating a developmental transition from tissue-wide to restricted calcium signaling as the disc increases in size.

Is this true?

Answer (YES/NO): YES